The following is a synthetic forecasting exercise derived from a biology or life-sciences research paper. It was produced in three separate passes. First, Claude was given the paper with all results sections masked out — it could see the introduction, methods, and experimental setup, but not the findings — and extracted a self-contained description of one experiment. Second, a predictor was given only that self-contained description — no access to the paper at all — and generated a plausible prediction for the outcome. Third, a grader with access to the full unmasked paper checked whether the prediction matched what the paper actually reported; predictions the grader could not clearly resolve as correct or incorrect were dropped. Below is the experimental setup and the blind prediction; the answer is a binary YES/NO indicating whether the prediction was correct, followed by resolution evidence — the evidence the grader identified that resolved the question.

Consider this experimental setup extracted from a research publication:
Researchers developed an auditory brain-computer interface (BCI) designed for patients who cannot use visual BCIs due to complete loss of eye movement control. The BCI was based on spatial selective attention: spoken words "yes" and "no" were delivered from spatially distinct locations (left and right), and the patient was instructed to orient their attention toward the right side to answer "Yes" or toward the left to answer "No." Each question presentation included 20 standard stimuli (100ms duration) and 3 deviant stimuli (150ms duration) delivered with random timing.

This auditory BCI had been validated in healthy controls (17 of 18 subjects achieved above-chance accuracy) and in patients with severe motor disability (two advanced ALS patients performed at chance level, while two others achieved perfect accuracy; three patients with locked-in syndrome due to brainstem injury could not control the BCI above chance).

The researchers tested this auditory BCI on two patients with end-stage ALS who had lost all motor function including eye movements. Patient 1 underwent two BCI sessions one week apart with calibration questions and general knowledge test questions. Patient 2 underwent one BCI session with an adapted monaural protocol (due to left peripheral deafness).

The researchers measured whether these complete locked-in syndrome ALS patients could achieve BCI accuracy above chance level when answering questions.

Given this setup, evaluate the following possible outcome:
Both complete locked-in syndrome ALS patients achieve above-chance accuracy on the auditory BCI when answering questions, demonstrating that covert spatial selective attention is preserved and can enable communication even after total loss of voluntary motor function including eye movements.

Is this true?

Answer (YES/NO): NO